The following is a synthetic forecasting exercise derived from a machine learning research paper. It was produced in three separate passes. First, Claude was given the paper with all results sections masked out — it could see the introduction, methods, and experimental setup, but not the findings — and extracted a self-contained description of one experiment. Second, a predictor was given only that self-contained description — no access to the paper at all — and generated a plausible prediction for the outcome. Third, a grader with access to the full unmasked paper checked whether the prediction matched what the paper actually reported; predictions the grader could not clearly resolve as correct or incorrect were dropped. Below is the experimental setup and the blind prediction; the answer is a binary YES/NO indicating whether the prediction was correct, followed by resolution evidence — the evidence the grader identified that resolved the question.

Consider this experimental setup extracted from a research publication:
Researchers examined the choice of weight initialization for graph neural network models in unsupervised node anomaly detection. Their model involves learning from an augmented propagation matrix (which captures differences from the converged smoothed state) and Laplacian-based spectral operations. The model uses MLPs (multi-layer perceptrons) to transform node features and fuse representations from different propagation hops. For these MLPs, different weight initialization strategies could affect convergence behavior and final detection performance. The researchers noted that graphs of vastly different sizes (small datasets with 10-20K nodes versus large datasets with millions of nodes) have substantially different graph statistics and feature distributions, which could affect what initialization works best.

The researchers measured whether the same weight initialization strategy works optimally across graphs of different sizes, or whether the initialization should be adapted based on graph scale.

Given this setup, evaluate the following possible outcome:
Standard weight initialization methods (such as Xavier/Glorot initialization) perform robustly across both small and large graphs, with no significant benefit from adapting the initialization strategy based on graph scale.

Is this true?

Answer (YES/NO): NO